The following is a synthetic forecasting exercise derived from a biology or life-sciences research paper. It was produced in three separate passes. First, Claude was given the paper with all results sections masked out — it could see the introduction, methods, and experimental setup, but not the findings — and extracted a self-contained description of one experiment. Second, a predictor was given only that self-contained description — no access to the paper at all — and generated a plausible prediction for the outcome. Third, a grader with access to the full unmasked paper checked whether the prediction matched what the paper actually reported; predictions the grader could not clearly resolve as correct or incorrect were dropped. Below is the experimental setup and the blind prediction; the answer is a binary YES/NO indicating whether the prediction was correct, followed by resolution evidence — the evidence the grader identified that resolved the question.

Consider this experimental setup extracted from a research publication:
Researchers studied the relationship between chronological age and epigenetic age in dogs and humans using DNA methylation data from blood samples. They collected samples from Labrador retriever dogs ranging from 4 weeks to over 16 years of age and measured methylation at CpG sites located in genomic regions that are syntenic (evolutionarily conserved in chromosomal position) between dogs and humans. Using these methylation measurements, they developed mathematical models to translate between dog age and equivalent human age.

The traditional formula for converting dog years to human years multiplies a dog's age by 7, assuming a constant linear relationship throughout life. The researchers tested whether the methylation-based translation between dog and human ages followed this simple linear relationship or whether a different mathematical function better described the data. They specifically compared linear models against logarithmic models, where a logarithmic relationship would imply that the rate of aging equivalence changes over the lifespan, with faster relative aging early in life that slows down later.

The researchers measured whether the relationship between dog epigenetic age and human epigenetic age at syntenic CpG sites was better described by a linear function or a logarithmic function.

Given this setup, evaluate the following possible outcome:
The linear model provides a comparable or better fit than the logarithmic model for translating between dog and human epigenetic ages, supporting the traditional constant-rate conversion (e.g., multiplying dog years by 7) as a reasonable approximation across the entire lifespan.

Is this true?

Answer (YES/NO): NO